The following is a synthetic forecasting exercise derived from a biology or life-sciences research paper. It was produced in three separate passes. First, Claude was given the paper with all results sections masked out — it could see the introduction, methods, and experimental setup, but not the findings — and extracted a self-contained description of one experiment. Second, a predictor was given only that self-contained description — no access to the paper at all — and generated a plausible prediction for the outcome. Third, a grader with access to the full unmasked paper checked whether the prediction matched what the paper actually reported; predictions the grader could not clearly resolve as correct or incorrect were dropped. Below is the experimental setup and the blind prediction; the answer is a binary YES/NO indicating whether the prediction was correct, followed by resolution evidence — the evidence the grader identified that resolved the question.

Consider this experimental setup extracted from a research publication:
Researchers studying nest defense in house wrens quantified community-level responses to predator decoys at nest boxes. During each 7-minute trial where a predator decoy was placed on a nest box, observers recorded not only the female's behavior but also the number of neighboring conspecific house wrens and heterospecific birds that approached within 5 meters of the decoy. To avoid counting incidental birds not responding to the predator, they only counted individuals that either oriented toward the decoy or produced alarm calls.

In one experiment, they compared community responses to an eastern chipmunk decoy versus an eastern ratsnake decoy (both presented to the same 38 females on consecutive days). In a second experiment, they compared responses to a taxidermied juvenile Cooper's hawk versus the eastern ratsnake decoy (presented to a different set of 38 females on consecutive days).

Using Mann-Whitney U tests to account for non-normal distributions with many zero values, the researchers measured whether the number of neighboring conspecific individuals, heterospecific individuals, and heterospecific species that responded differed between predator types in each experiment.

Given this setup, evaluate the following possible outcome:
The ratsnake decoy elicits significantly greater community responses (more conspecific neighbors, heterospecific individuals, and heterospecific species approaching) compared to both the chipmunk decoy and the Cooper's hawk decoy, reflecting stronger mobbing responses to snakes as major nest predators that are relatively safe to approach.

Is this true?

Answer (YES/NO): NO